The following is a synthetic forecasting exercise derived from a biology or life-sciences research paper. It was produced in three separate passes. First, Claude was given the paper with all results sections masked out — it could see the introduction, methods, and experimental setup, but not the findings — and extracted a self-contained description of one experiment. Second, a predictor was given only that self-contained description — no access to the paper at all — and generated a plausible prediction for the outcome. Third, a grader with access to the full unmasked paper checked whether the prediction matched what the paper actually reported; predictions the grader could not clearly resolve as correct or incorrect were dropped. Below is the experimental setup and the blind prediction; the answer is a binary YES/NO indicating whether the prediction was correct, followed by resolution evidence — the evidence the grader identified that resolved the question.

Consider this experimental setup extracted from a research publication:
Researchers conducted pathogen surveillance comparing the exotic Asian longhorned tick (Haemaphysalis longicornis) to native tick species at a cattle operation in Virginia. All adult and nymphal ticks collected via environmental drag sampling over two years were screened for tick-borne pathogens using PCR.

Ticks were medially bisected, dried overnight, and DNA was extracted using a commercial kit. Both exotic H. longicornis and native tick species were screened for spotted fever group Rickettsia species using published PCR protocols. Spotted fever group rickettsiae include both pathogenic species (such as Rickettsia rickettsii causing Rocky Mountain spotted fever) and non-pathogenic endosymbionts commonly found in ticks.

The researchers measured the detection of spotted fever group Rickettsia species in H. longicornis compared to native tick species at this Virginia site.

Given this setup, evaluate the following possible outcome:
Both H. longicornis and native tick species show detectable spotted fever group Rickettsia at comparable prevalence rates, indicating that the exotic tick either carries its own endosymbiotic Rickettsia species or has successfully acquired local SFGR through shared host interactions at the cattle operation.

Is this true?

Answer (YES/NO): NO